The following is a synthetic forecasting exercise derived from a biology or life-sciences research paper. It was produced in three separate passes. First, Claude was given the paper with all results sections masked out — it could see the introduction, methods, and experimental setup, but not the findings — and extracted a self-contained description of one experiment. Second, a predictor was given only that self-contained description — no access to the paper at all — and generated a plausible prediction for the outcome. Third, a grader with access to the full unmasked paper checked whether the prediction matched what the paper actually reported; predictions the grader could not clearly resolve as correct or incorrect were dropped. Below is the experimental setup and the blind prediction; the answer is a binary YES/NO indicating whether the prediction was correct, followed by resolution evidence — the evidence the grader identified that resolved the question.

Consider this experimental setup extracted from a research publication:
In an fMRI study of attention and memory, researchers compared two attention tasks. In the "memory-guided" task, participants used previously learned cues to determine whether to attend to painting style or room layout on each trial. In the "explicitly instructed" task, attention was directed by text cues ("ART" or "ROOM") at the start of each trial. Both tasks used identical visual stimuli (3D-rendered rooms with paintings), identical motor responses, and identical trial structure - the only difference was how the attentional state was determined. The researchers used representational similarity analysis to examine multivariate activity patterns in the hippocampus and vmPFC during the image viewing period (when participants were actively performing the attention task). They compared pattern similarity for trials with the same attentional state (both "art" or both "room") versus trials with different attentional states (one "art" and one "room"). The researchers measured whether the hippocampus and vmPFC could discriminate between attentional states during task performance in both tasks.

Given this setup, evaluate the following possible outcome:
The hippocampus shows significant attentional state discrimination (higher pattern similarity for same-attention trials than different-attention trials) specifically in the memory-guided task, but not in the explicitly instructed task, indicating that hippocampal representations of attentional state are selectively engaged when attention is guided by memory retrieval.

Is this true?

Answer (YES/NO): NO